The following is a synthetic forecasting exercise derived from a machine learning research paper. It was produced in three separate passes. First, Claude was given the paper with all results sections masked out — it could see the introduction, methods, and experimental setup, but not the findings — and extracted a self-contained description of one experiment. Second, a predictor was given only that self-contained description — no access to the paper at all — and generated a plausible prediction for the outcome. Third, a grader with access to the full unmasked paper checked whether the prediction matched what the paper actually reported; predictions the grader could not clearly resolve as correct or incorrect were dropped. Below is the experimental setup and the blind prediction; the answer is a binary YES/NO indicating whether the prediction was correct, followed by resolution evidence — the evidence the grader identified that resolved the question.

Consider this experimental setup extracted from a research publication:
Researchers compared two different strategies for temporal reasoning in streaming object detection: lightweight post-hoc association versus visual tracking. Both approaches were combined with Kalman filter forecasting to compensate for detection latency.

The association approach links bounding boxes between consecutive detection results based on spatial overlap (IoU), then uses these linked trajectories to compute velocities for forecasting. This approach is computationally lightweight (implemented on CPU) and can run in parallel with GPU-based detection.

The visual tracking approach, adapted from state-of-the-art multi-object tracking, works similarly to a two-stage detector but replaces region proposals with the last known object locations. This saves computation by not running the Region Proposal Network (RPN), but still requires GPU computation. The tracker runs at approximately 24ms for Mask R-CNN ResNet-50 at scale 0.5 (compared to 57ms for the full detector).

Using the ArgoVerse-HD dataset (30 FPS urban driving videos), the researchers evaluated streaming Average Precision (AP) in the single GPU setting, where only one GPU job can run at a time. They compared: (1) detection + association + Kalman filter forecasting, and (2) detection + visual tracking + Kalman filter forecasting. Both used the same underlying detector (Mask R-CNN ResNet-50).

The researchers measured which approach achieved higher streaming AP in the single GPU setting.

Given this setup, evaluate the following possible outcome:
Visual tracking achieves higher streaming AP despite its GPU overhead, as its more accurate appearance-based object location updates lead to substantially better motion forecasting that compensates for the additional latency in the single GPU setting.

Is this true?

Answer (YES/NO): NO